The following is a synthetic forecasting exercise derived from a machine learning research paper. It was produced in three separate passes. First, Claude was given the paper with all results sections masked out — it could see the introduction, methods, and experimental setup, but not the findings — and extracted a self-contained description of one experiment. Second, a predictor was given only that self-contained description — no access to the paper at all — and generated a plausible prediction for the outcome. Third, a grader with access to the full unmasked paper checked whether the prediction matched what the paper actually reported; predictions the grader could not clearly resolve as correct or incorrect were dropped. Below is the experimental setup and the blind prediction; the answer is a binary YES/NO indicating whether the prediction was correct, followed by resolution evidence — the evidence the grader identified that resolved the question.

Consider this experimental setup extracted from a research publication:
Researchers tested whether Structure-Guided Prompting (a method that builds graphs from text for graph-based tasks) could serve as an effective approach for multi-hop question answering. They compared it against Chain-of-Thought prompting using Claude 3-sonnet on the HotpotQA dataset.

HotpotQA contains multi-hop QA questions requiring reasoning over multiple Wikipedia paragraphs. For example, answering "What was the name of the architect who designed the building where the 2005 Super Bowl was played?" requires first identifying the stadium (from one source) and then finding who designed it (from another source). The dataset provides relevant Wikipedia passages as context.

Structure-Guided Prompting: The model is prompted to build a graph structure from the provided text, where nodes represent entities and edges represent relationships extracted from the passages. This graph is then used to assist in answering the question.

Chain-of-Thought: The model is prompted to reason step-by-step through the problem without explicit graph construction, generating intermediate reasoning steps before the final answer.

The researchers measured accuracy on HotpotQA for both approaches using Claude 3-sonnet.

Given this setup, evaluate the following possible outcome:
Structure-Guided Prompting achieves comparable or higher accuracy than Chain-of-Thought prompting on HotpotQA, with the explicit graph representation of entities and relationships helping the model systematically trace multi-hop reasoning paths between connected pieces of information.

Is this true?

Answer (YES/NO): NO